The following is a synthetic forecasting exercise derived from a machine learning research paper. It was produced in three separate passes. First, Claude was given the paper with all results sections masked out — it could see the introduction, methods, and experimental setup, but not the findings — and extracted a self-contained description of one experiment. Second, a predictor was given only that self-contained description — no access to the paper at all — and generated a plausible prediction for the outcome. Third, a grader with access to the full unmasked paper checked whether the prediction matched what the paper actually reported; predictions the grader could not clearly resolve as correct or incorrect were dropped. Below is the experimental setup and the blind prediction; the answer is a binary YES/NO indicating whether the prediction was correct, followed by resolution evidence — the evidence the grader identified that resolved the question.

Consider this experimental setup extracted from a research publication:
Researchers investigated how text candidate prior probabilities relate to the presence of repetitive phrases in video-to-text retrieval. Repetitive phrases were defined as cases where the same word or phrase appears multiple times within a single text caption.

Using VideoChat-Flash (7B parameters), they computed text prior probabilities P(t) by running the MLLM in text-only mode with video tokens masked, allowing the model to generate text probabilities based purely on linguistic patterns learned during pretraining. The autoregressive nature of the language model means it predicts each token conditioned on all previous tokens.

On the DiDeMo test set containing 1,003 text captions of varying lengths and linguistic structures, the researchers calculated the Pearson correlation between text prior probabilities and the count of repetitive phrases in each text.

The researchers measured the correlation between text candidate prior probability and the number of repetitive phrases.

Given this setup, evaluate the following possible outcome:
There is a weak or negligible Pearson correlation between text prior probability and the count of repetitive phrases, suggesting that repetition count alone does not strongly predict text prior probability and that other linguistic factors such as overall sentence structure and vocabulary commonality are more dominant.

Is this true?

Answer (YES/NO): NO